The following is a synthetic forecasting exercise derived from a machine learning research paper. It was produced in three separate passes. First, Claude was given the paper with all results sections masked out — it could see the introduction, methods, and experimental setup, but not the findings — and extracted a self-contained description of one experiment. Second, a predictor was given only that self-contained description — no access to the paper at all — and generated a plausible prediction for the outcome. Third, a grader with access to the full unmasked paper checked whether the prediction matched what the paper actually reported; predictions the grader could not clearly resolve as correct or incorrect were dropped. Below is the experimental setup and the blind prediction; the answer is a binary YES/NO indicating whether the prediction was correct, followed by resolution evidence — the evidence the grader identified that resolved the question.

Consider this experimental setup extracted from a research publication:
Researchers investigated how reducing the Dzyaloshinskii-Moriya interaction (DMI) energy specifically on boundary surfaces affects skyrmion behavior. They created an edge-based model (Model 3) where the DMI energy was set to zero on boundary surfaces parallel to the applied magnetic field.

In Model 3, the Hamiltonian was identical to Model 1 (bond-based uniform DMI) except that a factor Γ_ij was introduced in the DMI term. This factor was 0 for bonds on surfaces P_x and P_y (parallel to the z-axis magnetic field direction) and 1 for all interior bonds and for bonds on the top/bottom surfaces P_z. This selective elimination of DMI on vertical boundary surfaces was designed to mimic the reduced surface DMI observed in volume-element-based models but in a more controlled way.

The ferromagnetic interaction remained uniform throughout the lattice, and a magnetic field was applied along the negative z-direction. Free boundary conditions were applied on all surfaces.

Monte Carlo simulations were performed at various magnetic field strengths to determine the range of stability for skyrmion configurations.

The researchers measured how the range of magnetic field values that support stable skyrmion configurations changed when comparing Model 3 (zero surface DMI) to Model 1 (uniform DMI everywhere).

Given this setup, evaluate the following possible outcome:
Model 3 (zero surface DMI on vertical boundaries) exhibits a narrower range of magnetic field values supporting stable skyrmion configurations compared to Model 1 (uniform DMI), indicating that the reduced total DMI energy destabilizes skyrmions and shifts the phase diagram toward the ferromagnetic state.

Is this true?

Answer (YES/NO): NO